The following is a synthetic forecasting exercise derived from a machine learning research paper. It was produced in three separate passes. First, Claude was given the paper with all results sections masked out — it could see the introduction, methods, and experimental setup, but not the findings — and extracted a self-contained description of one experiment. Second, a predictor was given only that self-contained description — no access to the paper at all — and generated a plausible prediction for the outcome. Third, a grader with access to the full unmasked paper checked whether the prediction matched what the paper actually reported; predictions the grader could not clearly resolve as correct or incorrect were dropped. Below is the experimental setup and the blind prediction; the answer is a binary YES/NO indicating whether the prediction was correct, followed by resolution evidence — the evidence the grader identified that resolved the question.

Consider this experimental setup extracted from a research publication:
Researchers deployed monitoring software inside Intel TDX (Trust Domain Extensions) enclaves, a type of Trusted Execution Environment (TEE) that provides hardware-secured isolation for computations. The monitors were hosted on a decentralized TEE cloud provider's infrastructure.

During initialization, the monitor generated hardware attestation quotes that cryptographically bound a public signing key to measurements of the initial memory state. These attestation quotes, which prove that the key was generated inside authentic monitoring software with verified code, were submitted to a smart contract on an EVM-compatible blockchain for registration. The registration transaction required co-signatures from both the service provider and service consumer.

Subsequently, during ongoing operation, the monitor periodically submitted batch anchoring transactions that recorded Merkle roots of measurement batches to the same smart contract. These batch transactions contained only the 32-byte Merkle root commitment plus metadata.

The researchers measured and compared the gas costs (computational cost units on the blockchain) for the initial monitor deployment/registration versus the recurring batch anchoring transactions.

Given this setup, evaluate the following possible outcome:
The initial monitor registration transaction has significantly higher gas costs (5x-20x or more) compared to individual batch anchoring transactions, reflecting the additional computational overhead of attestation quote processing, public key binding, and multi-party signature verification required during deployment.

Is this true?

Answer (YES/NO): YES